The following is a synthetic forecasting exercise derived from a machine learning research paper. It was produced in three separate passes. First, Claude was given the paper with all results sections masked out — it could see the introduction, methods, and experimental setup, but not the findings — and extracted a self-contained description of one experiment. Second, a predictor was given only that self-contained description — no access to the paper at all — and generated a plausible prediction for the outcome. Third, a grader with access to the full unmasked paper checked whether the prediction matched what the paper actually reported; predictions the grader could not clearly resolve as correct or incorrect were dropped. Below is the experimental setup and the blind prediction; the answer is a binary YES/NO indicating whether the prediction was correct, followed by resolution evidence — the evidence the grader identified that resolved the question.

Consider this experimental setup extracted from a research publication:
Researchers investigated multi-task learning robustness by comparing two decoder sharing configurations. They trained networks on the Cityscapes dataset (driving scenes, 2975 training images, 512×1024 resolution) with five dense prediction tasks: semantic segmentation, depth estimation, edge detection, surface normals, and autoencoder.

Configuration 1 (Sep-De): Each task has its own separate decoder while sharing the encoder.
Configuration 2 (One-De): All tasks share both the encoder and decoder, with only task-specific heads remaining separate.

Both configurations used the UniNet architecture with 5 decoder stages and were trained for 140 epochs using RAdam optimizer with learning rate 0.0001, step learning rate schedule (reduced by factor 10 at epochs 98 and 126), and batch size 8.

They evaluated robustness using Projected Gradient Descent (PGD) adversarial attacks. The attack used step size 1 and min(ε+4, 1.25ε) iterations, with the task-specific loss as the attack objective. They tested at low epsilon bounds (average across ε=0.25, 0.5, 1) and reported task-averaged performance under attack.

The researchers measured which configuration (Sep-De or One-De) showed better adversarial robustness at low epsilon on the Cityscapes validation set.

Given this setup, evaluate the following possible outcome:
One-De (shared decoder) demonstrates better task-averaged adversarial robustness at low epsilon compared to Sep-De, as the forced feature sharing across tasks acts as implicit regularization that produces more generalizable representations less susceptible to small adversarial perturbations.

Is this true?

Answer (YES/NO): NO